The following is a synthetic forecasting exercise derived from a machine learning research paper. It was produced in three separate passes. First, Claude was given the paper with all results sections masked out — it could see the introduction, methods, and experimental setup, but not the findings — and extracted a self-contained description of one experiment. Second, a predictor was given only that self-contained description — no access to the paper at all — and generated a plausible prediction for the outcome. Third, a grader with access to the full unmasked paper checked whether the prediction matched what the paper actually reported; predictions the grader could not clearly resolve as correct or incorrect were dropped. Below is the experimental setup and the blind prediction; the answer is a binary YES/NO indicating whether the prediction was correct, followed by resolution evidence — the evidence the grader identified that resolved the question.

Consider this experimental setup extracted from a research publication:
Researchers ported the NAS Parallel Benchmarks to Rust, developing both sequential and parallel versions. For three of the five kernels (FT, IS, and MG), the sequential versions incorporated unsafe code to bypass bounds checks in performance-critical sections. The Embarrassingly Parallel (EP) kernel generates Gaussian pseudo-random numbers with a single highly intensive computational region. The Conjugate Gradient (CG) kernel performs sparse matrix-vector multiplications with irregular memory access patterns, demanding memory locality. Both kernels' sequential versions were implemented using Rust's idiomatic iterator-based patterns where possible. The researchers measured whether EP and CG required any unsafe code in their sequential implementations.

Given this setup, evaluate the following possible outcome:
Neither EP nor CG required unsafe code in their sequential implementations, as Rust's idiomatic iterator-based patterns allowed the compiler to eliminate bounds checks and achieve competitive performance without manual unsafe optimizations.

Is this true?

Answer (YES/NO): NO